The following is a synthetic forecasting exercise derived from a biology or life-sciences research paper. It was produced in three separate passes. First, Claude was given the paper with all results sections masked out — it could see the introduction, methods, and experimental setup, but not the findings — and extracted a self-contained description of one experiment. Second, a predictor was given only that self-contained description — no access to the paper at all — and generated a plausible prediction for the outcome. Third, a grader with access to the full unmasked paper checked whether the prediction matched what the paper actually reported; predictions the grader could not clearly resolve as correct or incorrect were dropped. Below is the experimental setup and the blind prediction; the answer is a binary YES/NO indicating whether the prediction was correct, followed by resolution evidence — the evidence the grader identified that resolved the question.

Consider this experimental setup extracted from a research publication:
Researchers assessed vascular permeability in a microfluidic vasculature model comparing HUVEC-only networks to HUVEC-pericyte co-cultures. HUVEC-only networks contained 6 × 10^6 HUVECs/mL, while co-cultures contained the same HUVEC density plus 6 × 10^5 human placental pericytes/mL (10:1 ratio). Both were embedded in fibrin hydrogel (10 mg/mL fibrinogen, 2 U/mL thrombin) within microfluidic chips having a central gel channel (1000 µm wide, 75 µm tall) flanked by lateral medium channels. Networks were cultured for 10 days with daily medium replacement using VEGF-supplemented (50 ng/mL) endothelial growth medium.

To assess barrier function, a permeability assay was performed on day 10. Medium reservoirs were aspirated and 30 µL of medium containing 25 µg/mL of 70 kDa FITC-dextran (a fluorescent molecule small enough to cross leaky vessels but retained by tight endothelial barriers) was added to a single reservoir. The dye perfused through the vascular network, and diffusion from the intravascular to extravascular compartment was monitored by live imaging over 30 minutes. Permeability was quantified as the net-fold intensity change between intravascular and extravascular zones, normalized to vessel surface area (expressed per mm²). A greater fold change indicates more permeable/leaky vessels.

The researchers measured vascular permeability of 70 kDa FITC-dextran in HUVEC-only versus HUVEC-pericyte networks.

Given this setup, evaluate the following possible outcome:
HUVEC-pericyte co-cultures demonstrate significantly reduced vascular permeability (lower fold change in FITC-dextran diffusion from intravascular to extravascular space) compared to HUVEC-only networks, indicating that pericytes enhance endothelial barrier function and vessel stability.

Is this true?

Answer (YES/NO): NO